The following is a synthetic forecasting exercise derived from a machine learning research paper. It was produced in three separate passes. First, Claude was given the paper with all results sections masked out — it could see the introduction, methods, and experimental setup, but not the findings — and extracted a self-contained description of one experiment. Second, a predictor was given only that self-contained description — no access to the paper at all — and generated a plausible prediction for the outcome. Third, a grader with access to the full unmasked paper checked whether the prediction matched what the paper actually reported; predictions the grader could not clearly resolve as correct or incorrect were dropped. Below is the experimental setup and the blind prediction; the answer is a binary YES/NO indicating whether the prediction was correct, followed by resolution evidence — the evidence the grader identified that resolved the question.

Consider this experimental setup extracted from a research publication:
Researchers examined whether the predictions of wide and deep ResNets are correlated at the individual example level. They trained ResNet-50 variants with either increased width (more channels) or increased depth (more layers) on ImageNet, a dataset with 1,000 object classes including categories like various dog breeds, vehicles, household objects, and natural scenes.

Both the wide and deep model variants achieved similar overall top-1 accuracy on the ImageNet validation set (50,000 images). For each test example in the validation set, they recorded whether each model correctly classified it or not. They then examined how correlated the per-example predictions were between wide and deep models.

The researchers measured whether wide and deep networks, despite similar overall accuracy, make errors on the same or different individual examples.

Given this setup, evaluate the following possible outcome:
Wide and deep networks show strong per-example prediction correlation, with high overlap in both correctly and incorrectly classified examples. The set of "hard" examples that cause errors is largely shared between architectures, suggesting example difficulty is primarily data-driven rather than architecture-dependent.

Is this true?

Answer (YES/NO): NO